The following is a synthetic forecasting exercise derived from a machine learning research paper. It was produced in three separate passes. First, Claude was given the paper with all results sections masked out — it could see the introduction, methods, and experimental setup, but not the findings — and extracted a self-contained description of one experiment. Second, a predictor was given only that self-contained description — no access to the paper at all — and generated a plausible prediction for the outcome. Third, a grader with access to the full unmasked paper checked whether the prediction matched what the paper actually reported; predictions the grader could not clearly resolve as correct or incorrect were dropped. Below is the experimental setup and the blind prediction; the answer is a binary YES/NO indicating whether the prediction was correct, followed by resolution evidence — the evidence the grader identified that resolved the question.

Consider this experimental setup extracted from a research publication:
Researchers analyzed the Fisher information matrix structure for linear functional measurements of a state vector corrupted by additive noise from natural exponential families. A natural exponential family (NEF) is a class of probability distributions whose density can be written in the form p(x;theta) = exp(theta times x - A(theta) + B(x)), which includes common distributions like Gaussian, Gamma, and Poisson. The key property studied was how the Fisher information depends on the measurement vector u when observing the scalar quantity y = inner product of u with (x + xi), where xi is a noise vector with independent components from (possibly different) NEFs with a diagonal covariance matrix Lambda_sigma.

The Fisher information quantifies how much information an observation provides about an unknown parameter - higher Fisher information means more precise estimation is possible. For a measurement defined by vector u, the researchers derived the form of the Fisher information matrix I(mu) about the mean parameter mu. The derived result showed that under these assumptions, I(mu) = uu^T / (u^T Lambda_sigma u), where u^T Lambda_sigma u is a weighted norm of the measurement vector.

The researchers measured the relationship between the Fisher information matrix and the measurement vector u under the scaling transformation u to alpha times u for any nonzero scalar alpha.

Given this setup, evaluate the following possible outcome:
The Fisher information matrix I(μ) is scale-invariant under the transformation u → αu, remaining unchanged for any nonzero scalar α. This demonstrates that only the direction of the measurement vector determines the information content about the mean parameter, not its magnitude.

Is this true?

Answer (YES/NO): YES